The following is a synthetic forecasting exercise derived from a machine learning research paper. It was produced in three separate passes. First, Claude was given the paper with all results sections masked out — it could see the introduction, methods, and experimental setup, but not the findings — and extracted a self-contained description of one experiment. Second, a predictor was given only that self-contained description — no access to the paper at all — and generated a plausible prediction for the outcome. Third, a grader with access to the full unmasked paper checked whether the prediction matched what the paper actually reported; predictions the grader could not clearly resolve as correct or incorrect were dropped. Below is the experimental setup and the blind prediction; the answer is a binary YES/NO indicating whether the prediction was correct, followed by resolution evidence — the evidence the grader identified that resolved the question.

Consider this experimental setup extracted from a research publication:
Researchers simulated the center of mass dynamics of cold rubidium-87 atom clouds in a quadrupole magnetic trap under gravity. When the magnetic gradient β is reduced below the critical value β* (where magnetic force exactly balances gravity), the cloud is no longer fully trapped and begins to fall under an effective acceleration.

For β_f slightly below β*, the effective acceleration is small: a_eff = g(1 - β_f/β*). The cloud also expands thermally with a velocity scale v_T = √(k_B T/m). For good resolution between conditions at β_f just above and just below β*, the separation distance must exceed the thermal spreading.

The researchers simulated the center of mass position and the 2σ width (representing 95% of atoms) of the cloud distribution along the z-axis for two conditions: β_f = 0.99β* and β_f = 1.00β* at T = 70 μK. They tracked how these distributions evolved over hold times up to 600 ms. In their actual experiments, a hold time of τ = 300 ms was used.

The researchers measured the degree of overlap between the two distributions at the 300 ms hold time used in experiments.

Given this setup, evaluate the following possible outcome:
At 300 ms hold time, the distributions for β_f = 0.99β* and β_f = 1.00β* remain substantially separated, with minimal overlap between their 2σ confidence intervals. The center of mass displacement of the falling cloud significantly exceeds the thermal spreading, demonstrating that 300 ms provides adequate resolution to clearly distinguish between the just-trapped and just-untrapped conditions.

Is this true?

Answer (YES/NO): NO